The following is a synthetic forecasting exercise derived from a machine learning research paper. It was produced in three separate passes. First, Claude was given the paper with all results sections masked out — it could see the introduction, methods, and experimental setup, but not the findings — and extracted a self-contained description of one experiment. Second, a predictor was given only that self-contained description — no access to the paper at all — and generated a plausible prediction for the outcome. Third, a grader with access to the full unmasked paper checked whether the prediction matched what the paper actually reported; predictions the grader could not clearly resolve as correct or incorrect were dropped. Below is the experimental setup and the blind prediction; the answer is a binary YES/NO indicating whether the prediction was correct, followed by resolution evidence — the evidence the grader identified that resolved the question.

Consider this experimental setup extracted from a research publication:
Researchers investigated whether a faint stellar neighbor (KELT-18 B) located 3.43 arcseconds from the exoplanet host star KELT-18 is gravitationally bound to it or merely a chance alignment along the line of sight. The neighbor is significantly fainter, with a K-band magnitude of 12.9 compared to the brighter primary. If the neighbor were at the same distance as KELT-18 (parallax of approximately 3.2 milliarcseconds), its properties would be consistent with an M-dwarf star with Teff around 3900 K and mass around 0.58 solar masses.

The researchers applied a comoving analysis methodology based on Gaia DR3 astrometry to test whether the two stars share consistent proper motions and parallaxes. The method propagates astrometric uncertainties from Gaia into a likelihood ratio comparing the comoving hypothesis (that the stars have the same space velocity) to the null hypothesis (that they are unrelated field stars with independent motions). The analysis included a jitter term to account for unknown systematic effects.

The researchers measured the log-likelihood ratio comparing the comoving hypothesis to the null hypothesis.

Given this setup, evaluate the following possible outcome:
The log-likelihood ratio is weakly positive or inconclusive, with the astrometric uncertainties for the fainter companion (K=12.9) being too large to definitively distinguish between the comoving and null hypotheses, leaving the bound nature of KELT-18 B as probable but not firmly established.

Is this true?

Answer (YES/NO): NO